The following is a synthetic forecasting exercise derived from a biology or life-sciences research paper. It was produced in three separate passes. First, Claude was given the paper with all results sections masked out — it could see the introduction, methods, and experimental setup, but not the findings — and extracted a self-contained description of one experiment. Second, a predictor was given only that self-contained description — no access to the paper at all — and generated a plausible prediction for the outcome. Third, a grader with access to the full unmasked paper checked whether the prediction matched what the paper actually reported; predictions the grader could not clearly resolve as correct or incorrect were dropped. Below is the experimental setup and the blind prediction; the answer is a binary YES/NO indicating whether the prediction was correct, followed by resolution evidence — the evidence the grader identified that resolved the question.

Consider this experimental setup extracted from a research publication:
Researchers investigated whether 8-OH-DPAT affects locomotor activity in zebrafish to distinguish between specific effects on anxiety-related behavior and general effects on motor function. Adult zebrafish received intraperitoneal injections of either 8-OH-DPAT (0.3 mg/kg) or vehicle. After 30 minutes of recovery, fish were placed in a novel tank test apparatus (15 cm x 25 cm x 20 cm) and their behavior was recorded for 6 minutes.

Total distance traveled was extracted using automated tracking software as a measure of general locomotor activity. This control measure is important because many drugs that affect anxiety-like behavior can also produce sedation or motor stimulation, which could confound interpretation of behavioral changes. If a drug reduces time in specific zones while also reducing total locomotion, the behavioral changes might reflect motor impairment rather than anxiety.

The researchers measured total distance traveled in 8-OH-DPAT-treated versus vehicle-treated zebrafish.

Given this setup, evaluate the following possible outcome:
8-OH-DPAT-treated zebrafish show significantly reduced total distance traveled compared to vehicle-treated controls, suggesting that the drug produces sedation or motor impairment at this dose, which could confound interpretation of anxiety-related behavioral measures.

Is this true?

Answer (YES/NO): NO